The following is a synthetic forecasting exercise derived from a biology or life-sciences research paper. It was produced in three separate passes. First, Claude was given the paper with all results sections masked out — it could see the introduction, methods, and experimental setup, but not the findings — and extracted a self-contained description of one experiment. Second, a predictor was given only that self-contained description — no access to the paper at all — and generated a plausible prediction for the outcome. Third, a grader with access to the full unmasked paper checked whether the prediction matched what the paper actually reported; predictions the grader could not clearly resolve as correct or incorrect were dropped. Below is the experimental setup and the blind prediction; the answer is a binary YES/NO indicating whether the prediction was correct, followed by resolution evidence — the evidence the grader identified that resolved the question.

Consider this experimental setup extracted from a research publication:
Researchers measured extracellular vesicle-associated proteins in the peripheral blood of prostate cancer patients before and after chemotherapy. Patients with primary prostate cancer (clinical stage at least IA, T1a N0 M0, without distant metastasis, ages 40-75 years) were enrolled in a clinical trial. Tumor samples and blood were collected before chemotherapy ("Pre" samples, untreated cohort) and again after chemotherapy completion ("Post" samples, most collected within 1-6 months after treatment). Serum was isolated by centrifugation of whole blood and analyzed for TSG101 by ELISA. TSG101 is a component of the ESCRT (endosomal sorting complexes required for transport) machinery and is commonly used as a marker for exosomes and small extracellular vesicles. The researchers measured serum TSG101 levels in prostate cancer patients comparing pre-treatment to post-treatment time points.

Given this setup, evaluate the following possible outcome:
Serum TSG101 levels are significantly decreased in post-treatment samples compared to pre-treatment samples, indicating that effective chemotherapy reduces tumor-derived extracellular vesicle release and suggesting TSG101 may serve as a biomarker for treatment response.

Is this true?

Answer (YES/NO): NO